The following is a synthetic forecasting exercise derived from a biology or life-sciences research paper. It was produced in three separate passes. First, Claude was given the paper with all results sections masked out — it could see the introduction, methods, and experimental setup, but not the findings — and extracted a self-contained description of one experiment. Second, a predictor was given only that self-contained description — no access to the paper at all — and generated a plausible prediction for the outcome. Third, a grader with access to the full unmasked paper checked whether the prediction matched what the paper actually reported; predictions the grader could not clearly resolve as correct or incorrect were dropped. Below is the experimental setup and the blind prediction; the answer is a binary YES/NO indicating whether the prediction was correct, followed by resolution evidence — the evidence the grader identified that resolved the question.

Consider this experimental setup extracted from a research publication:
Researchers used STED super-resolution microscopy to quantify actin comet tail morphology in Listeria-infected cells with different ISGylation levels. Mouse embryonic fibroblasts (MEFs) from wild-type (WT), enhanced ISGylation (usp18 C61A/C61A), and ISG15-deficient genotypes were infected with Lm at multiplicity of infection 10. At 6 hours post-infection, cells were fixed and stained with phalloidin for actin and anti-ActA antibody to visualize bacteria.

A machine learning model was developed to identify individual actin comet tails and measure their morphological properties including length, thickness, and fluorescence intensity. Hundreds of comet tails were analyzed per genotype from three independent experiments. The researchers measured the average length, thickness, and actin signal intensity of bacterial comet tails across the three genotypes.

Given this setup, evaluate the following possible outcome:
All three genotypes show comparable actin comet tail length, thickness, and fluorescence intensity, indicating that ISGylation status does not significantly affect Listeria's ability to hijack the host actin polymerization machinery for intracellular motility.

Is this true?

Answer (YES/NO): NO